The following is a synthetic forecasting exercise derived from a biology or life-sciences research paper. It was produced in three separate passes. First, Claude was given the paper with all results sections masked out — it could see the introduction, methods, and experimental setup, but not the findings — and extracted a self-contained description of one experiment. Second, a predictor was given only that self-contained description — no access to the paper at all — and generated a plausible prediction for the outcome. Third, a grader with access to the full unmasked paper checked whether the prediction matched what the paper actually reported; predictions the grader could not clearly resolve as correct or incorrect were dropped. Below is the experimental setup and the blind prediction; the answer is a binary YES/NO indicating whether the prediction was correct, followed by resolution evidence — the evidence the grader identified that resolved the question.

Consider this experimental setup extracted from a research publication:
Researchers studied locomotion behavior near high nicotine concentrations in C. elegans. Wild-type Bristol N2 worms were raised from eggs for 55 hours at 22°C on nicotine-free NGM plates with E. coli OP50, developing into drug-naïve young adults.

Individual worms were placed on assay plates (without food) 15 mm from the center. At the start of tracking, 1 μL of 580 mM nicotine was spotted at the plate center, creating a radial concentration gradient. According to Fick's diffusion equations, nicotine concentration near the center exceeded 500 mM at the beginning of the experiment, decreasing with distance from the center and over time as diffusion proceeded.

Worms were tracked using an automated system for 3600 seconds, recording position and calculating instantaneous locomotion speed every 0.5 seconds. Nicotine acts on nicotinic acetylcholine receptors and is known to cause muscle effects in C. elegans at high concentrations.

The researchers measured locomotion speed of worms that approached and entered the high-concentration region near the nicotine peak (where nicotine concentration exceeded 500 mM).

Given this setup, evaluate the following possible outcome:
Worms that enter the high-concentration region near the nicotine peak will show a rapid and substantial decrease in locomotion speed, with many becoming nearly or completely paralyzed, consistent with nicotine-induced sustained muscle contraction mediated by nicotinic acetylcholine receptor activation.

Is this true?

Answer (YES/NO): YES